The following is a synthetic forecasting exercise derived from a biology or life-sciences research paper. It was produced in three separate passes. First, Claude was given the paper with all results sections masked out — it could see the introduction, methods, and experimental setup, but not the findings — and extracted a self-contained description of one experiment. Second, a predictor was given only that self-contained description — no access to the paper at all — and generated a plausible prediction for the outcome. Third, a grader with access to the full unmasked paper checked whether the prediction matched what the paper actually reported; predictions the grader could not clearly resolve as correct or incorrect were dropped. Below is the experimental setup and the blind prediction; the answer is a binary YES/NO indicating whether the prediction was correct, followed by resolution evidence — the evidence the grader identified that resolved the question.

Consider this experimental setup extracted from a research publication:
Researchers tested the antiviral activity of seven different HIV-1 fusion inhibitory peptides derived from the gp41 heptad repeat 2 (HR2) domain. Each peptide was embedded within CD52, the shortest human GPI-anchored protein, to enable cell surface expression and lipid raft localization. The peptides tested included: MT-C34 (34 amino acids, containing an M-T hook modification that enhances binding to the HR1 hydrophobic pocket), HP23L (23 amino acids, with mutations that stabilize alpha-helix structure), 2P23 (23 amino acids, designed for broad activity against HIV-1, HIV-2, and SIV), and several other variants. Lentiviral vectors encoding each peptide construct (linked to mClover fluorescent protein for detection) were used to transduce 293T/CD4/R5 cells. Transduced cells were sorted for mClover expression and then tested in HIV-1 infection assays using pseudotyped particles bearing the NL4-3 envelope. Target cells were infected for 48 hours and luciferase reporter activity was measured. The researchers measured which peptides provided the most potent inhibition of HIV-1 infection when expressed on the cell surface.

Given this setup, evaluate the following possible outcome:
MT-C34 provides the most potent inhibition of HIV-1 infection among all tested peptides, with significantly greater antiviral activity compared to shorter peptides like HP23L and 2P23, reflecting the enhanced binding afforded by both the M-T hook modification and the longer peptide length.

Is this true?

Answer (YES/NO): NO